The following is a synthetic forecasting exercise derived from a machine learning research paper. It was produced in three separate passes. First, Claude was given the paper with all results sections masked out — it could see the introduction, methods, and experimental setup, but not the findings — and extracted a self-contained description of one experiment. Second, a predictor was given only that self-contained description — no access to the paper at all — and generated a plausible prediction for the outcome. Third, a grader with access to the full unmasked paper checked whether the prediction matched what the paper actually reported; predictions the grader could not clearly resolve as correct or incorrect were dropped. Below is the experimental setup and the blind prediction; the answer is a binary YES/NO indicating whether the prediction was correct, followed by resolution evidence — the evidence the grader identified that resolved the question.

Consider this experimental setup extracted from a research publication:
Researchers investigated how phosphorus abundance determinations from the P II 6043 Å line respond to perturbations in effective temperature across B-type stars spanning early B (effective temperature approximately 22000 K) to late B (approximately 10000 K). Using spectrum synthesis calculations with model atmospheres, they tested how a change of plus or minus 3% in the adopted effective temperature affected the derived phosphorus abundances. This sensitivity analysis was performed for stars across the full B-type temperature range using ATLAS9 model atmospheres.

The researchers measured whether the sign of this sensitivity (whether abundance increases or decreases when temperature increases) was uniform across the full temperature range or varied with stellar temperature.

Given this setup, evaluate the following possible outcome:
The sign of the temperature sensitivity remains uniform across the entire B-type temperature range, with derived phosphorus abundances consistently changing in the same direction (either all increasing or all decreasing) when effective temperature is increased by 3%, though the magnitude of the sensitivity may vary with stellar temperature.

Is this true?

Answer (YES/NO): NO